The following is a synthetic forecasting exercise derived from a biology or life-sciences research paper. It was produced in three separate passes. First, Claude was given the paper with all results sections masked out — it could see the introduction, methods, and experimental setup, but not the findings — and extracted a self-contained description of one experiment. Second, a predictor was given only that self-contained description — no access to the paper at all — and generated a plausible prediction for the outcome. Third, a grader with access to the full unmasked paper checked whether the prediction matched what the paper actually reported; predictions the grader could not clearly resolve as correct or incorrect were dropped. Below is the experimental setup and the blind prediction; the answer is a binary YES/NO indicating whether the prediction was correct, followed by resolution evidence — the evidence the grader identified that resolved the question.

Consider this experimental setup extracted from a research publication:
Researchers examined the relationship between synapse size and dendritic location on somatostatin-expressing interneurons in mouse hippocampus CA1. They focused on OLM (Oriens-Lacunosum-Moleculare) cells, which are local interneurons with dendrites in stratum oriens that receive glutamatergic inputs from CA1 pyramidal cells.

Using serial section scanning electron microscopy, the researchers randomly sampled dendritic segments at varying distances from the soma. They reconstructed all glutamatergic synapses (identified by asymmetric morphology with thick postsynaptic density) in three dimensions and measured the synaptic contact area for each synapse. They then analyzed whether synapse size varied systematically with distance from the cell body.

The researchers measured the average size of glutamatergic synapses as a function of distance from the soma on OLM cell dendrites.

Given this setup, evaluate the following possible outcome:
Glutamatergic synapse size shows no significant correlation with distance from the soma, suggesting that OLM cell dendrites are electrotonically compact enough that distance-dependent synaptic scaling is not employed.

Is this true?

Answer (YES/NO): NO